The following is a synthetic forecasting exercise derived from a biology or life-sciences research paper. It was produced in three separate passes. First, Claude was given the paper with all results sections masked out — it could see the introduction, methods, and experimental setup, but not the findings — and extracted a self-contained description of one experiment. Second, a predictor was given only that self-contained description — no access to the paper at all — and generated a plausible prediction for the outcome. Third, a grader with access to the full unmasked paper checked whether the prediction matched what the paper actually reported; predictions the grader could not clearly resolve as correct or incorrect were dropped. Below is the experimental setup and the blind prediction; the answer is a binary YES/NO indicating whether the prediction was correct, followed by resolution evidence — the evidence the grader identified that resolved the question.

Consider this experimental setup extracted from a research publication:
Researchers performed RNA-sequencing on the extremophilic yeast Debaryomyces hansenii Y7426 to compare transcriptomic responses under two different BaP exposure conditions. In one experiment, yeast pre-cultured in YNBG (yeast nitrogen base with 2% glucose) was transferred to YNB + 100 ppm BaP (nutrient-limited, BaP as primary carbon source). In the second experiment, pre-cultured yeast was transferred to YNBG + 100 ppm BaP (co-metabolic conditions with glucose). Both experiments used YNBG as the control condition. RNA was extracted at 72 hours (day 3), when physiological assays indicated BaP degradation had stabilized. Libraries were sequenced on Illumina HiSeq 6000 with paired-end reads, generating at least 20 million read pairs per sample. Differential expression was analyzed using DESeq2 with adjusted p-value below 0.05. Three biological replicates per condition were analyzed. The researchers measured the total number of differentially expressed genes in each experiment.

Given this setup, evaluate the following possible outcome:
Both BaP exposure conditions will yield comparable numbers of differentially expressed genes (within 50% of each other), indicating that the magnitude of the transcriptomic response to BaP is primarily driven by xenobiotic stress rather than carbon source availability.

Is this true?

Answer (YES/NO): YES